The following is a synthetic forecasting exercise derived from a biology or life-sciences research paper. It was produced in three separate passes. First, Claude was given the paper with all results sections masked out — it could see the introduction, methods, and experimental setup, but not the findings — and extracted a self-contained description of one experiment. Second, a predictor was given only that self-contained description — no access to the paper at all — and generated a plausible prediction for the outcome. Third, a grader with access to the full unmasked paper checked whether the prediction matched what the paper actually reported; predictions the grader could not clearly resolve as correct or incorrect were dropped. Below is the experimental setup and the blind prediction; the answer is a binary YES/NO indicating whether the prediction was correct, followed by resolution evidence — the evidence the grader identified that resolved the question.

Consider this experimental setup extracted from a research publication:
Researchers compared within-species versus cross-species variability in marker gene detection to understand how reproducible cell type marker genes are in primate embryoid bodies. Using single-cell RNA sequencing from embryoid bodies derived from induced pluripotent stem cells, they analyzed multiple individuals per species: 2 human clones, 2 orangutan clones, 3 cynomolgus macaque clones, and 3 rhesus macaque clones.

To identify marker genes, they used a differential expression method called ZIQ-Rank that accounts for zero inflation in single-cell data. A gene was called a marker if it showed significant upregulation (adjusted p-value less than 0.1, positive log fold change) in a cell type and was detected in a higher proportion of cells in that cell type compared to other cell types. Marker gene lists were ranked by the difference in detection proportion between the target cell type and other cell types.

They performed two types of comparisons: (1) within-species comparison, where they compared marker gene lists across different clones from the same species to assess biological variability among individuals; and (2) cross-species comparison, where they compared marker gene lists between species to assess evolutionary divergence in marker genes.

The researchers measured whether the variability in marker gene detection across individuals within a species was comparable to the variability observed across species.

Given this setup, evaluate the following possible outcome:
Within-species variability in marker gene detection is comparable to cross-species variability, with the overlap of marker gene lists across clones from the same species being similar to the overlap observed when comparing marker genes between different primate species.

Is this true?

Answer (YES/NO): NO